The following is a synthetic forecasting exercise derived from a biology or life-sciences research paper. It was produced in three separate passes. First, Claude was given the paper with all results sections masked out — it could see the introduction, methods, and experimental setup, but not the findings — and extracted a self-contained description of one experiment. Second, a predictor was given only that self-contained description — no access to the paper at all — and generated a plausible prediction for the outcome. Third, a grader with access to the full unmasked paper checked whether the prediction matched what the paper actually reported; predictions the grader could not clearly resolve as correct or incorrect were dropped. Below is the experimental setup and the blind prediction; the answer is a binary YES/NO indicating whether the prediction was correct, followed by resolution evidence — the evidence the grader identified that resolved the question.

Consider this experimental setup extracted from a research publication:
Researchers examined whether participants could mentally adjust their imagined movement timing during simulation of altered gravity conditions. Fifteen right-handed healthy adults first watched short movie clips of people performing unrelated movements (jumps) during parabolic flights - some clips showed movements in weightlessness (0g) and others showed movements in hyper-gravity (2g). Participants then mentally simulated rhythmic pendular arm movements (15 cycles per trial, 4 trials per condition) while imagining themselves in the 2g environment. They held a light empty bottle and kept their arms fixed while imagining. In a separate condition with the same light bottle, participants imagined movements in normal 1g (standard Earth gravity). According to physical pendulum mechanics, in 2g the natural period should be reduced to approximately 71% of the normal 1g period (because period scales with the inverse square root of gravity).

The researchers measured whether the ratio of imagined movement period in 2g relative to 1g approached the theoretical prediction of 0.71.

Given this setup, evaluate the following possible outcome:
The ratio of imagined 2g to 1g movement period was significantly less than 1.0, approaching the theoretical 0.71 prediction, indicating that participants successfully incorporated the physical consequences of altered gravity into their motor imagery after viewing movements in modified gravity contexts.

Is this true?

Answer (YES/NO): YES